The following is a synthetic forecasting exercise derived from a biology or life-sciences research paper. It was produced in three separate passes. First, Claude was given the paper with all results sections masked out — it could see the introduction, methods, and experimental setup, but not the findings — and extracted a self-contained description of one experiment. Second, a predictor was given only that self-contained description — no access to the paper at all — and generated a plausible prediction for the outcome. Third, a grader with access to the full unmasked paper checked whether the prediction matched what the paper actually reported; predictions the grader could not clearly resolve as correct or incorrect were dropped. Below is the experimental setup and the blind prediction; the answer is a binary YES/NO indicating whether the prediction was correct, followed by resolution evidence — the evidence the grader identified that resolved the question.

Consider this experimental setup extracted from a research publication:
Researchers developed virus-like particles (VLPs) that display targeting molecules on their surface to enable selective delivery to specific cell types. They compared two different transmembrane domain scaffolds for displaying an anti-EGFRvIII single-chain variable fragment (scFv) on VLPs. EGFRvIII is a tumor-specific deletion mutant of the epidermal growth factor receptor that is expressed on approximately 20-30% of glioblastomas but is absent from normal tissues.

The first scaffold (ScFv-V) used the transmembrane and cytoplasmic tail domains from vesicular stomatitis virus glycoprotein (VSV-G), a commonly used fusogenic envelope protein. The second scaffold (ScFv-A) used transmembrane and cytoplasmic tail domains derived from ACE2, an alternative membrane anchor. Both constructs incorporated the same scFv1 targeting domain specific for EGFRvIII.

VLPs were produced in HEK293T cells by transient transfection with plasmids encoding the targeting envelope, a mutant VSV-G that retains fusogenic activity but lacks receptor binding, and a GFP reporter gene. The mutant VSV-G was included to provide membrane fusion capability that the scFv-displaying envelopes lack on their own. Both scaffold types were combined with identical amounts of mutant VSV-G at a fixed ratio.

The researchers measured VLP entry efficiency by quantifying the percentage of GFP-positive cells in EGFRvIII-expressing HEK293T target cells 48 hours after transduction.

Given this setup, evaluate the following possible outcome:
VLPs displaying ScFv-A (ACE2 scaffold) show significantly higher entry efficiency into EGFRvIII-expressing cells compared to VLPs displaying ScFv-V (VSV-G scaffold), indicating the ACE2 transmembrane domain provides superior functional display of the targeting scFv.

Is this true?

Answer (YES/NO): NO